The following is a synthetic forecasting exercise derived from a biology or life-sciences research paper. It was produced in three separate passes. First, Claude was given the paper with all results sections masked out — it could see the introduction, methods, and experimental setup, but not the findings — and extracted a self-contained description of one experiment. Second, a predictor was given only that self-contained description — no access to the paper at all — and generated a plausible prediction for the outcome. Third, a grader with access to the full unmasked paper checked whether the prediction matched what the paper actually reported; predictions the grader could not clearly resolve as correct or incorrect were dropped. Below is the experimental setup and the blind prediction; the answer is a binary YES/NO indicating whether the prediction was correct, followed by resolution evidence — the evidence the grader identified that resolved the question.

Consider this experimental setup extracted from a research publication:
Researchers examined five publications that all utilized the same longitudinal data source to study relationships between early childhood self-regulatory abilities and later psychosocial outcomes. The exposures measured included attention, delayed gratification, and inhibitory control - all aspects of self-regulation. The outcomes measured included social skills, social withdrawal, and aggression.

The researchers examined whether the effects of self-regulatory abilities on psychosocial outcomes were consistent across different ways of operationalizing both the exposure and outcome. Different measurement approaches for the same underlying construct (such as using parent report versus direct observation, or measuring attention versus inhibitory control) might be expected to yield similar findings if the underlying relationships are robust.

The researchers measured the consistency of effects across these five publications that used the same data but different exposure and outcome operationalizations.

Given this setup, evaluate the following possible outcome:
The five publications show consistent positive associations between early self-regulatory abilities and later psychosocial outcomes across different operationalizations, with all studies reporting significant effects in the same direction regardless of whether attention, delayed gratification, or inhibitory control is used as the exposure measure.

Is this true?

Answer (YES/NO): NO